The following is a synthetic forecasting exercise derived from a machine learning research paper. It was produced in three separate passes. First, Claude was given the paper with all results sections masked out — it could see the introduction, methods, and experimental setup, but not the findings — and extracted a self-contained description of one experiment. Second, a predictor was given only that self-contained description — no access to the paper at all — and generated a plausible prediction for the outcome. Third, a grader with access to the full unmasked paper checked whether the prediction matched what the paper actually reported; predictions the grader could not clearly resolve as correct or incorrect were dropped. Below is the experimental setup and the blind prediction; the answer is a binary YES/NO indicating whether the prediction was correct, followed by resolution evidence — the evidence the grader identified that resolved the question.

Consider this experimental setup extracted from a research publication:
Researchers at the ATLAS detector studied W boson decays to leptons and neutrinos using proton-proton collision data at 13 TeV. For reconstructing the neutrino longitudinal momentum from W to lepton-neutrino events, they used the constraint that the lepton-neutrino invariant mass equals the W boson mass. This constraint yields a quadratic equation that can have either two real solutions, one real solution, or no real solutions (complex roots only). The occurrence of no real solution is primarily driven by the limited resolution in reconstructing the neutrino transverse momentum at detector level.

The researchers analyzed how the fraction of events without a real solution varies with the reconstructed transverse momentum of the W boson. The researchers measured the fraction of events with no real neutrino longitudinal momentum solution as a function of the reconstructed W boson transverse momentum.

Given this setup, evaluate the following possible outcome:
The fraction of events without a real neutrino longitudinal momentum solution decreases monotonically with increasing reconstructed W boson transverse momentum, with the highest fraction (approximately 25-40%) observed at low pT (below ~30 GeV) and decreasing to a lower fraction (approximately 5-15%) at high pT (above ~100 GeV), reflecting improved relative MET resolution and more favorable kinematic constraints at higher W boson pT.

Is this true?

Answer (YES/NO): NO